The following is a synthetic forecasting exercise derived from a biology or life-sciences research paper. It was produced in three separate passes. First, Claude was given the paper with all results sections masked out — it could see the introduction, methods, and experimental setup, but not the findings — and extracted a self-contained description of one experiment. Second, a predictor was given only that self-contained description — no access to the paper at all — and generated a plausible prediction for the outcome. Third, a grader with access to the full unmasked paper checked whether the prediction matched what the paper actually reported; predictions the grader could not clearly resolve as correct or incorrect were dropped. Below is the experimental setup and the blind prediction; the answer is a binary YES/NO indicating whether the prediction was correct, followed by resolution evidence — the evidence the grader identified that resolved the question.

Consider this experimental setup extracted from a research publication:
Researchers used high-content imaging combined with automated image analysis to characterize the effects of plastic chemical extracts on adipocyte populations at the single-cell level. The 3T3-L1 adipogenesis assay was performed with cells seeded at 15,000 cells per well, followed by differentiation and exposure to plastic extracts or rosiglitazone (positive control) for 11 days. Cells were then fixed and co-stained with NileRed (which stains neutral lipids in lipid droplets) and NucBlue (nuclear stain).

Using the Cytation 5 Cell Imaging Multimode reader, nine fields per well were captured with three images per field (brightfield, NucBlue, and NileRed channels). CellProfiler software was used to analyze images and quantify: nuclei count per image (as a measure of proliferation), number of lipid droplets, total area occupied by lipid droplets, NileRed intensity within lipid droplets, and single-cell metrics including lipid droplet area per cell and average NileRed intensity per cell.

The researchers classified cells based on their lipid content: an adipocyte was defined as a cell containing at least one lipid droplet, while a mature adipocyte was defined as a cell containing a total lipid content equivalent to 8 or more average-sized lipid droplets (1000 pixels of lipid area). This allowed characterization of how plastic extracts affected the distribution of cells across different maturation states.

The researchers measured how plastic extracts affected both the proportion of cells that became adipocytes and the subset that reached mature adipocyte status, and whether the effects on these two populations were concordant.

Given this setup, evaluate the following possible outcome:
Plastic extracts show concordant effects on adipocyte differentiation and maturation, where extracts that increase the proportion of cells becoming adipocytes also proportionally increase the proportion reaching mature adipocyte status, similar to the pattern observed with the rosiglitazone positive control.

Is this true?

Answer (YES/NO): YES